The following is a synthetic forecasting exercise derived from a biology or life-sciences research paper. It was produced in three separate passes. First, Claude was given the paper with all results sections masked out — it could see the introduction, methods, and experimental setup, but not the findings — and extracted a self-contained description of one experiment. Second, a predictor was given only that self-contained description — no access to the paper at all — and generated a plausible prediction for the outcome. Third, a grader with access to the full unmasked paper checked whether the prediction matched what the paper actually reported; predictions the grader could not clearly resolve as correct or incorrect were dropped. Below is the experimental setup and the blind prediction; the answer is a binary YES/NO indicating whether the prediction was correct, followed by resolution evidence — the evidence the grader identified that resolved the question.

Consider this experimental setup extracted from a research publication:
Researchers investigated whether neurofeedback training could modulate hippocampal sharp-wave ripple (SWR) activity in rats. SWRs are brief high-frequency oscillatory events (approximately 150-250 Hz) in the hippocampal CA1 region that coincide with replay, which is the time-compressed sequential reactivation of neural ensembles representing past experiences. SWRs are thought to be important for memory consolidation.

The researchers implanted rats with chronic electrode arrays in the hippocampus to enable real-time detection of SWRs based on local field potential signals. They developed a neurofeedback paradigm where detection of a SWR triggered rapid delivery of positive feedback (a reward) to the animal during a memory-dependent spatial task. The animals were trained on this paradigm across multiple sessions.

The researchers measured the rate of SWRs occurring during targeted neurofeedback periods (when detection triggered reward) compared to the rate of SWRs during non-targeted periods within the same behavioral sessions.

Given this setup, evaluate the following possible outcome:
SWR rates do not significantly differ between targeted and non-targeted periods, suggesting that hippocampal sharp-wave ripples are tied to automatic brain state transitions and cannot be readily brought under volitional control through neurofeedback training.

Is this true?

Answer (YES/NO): NO